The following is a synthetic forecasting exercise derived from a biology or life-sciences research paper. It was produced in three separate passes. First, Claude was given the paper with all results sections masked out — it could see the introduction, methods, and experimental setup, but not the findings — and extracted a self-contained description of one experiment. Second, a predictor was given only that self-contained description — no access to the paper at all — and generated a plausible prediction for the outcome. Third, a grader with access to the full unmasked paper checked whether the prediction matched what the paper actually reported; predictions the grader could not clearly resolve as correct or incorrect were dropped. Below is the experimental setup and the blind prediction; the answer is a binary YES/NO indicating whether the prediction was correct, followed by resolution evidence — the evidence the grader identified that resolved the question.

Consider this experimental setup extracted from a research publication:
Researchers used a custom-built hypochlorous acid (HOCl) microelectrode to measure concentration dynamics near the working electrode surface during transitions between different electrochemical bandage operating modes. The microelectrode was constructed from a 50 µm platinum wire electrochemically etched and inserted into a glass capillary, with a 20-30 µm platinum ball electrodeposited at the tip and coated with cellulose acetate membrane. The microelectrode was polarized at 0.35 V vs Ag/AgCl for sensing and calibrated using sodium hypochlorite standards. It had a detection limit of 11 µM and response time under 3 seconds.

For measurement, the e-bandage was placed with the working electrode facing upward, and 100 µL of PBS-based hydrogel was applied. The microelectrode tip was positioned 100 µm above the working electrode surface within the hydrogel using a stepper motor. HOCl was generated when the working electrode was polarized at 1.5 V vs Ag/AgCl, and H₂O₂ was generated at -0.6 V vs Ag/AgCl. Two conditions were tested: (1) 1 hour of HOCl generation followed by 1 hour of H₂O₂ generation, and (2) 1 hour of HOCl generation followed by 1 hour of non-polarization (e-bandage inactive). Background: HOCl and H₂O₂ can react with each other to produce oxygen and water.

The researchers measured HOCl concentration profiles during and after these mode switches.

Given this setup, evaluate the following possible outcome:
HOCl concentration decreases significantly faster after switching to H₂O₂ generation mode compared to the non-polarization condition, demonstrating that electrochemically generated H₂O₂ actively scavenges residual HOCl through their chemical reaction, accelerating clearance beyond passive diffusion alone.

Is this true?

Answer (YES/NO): YES